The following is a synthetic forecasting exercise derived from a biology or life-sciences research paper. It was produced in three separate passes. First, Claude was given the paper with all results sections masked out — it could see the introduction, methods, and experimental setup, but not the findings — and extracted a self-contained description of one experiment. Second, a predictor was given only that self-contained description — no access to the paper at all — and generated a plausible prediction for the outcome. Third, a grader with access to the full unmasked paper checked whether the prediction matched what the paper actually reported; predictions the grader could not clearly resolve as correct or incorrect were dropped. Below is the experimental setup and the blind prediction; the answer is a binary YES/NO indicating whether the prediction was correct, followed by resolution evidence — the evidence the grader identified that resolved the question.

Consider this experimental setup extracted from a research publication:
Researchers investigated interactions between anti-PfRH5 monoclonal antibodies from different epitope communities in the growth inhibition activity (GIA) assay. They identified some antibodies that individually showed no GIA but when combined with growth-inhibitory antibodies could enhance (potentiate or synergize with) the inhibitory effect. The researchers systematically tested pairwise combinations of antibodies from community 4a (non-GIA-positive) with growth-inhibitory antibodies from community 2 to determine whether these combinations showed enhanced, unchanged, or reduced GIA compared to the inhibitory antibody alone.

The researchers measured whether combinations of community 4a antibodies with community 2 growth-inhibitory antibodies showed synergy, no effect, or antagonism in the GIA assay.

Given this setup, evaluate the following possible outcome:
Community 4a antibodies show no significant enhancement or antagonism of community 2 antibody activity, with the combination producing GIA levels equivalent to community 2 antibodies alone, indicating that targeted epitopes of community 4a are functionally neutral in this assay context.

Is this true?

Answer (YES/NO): NO